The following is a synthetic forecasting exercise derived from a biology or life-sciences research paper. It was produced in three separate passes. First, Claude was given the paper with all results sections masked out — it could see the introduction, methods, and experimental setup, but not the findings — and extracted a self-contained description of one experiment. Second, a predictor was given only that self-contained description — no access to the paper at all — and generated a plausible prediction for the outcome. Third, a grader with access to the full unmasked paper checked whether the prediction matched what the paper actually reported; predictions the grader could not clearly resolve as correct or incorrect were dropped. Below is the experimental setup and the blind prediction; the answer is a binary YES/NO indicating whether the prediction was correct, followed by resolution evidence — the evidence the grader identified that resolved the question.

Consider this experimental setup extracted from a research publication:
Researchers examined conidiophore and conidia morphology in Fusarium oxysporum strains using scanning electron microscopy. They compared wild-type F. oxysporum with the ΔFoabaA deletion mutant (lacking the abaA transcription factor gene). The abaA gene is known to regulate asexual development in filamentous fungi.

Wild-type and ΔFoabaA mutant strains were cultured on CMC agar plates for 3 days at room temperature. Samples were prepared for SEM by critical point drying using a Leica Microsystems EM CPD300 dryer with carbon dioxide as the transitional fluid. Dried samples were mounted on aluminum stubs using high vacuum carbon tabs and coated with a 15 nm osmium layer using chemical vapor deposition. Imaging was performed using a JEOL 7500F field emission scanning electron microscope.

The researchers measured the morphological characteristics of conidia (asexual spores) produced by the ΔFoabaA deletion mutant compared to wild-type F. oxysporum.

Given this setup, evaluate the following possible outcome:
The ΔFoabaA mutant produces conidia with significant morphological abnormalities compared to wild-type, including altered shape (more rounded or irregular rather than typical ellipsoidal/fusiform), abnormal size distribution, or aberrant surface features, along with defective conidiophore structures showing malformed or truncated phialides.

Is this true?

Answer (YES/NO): NO